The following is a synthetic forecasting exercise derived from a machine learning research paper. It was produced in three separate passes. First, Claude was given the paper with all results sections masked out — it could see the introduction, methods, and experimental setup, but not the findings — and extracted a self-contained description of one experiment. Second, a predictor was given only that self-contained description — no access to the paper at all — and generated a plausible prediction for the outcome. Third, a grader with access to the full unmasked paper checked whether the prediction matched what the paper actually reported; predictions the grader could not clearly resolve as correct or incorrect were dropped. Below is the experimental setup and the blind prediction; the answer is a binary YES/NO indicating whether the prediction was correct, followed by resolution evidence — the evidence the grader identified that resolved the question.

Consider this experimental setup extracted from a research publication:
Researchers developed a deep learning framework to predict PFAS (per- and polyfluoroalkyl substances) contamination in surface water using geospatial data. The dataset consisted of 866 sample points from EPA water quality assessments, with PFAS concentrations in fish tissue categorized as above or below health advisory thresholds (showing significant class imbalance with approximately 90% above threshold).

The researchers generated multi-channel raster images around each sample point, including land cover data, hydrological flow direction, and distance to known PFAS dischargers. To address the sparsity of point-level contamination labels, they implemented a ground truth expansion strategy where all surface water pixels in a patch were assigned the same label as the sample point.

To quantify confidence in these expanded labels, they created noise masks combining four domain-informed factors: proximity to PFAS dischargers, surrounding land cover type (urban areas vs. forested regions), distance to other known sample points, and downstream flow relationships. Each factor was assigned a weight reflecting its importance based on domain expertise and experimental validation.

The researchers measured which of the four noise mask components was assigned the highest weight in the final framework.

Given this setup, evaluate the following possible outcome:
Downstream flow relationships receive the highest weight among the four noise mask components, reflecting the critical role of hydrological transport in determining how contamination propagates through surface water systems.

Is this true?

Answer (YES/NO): NO